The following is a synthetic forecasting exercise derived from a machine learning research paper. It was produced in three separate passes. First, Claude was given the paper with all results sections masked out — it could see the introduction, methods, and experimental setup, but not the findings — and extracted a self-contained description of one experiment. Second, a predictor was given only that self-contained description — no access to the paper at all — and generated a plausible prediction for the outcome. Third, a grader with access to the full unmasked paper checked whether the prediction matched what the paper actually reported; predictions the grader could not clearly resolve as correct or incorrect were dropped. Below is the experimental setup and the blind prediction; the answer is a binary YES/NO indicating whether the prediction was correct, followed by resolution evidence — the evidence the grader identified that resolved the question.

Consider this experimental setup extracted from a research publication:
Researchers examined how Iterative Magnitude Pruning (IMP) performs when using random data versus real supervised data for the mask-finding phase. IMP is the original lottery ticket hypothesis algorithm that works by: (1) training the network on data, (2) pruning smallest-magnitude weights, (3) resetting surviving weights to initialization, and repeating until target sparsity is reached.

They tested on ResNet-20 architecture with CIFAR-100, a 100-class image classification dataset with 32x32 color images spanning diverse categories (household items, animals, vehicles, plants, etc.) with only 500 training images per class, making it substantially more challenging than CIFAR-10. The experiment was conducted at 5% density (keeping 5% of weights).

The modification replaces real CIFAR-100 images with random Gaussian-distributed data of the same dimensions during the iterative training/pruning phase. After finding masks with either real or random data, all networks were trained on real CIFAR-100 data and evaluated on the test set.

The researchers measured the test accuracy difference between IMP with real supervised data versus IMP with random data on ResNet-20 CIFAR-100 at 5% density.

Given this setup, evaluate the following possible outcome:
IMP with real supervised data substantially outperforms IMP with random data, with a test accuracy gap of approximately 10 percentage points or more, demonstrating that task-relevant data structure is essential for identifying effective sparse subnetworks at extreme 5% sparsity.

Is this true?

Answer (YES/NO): NO